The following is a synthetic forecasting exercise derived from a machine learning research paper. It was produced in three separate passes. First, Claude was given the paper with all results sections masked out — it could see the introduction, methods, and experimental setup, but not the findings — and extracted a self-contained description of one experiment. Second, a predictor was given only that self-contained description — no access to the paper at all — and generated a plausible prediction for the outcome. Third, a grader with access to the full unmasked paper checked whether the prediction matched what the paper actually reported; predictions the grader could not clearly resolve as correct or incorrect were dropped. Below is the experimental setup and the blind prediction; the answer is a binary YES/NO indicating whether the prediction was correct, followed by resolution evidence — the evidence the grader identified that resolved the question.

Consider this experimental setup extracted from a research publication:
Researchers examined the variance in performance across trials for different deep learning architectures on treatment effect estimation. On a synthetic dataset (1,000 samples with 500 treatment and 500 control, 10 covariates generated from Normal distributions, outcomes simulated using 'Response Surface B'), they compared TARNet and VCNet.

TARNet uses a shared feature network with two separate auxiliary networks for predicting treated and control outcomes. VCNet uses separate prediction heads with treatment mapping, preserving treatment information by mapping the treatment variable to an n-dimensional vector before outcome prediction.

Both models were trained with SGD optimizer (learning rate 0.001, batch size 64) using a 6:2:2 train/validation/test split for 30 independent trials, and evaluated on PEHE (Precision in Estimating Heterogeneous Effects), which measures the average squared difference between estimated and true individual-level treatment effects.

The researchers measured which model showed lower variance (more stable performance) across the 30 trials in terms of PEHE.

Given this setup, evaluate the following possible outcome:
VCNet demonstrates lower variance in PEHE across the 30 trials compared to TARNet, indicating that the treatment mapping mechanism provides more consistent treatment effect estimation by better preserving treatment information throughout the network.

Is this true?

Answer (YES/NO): YES